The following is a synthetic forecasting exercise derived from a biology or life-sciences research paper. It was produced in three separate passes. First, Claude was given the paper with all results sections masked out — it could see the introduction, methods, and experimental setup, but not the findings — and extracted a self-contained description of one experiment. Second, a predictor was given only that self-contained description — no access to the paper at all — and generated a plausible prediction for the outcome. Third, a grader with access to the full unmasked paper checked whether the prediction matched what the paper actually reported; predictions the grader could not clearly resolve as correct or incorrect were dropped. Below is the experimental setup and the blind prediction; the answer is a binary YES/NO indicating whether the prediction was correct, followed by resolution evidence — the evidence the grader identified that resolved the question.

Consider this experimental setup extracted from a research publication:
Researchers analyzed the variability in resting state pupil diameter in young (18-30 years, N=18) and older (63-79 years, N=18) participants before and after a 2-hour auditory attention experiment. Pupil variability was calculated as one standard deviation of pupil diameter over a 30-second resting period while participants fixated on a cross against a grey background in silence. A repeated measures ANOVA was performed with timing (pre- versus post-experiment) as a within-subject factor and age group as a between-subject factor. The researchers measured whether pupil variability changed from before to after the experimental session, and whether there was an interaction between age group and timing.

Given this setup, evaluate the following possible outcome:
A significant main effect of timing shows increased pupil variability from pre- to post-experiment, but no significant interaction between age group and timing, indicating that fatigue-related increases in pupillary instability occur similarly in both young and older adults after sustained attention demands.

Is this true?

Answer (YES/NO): NO